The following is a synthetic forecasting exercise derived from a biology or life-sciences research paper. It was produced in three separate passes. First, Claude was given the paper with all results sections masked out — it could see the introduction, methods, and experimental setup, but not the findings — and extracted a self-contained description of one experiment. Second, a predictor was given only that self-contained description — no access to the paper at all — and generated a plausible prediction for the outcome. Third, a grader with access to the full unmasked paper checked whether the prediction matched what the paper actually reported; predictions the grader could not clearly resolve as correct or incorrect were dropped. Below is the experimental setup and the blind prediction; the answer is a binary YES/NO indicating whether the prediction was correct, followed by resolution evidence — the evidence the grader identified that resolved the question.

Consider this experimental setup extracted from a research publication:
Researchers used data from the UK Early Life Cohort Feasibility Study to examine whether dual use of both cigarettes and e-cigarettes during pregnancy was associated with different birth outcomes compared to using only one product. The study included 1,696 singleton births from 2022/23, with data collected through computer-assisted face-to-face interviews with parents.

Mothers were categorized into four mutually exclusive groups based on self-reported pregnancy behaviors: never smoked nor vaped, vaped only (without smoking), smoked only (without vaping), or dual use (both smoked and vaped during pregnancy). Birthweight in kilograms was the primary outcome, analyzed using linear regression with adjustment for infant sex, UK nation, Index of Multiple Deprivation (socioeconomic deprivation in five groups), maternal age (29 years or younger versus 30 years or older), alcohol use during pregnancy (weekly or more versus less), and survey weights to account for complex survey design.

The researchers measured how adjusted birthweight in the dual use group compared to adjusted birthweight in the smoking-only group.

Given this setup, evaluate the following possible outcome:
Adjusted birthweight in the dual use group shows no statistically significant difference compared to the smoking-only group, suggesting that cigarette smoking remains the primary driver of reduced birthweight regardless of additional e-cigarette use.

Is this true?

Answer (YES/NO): YES